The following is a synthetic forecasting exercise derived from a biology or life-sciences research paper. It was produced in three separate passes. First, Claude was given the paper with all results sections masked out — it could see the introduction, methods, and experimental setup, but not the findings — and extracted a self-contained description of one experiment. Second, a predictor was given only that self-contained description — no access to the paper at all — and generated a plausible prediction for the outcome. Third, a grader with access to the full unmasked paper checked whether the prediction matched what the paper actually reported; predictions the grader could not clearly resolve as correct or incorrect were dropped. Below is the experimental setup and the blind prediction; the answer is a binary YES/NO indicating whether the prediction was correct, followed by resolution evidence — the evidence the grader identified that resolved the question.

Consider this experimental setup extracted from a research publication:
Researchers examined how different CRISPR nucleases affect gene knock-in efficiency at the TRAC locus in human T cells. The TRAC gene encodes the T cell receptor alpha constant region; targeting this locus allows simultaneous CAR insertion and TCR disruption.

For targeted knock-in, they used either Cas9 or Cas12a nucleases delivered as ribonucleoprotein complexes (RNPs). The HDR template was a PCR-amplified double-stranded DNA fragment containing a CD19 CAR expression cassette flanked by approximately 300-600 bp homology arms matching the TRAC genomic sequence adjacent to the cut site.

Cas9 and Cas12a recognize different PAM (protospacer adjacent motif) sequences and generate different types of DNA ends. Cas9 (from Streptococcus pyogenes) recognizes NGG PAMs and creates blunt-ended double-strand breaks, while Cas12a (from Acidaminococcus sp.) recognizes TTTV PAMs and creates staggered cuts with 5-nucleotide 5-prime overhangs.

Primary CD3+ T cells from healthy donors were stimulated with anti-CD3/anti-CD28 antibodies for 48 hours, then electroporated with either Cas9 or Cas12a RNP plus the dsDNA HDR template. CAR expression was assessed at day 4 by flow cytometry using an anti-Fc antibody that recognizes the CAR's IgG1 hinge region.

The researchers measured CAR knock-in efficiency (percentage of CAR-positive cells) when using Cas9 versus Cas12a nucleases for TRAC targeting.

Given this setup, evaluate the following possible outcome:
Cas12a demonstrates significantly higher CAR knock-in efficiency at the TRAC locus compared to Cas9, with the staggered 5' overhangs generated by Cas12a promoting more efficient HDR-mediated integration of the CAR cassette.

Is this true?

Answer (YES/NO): NO